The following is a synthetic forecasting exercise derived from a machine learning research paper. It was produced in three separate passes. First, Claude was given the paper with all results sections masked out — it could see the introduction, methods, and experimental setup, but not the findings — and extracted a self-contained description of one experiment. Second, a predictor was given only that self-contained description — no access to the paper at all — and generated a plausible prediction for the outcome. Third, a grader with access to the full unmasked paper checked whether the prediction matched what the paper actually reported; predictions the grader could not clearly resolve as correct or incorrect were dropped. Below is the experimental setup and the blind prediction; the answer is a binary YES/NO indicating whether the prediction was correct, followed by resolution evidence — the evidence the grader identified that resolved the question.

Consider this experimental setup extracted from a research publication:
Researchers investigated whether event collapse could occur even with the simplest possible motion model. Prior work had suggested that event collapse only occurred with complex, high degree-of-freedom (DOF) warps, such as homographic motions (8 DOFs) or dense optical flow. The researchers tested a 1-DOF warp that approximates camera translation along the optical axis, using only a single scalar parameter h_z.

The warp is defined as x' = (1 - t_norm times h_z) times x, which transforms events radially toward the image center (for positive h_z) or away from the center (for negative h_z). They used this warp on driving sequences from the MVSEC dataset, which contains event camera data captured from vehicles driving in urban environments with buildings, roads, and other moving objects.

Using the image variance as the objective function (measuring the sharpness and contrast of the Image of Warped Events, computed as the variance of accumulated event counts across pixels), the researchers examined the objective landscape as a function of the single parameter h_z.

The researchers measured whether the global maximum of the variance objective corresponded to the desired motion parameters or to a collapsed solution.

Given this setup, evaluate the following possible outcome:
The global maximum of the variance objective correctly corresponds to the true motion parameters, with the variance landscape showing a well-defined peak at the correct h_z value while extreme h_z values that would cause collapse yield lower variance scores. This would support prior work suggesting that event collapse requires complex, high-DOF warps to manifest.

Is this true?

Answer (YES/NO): NO